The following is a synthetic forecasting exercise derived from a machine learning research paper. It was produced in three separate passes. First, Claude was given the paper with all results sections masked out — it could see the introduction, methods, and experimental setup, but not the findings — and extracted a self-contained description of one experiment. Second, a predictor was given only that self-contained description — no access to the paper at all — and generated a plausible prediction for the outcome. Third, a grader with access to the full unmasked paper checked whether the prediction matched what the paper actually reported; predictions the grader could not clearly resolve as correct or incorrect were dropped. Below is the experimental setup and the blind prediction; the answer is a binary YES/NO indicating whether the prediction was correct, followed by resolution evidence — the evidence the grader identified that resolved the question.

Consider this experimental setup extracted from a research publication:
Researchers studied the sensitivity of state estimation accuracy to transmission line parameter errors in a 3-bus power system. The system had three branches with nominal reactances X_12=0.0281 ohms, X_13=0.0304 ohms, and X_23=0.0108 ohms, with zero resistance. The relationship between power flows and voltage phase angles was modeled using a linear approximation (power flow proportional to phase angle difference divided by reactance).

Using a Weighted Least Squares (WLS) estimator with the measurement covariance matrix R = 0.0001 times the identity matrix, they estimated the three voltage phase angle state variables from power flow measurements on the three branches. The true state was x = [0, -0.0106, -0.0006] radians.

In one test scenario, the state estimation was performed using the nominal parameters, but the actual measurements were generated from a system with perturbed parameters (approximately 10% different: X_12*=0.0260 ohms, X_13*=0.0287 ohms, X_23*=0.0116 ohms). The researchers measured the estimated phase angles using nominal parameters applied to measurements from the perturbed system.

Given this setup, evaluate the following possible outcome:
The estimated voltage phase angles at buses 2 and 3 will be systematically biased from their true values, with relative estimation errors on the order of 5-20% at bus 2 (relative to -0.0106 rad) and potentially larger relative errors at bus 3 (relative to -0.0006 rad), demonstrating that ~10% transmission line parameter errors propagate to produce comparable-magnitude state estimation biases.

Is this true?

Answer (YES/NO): NO